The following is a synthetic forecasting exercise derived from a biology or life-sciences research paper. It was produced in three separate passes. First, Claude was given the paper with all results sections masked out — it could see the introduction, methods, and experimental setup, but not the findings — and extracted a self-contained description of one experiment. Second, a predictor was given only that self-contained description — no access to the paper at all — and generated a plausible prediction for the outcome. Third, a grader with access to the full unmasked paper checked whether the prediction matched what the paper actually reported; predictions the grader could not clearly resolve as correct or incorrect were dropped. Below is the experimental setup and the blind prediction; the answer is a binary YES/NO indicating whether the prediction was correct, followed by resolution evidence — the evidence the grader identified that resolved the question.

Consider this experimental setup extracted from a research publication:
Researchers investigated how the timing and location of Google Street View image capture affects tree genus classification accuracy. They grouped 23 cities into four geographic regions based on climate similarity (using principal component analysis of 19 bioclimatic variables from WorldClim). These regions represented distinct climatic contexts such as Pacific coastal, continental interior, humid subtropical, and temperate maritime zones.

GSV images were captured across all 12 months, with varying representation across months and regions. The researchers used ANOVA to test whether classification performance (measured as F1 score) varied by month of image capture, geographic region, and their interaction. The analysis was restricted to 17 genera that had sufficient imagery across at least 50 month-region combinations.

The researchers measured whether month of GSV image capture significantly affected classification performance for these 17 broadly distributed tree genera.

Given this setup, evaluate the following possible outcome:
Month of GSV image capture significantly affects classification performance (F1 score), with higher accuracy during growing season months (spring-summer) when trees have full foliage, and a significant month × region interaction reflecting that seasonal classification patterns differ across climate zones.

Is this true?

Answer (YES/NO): NO